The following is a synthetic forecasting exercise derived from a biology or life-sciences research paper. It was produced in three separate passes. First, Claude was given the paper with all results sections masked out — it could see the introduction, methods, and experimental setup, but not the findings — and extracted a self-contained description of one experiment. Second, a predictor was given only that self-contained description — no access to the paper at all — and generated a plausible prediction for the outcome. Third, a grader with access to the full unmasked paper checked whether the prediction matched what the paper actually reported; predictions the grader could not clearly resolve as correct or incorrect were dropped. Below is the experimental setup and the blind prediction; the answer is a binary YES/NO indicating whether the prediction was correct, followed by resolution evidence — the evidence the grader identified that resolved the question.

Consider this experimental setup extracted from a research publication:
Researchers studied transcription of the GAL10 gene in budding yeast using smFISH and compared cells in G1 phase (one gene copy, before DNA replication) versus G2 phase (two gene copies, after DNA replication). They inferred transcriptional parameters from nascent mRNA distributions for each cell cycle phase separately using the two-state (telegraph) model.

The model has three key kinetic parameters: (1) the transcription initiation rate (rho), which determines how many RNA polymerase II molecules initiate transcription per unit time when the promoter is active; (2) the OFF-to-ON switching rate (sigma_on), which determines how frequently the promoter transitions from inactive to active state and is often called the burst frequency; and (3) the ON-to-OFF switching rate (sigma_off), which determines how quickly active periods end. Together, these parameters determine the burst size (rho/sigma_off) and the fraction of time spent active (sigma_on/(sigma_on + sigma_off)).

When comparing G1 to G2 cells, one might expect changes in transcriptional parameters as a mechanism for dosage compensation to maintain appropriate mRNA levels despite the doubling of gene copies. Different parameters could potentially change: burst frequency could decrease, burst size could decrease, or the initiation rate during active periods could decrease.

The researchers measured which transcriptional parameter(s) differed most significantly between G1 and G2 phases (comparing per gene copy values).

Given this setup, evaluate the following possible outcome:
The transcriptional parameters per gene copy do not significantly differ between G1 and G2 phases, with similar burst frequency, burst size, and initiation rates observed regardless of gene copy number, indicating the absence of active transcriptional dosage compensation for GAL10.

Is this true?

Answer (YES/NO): NO